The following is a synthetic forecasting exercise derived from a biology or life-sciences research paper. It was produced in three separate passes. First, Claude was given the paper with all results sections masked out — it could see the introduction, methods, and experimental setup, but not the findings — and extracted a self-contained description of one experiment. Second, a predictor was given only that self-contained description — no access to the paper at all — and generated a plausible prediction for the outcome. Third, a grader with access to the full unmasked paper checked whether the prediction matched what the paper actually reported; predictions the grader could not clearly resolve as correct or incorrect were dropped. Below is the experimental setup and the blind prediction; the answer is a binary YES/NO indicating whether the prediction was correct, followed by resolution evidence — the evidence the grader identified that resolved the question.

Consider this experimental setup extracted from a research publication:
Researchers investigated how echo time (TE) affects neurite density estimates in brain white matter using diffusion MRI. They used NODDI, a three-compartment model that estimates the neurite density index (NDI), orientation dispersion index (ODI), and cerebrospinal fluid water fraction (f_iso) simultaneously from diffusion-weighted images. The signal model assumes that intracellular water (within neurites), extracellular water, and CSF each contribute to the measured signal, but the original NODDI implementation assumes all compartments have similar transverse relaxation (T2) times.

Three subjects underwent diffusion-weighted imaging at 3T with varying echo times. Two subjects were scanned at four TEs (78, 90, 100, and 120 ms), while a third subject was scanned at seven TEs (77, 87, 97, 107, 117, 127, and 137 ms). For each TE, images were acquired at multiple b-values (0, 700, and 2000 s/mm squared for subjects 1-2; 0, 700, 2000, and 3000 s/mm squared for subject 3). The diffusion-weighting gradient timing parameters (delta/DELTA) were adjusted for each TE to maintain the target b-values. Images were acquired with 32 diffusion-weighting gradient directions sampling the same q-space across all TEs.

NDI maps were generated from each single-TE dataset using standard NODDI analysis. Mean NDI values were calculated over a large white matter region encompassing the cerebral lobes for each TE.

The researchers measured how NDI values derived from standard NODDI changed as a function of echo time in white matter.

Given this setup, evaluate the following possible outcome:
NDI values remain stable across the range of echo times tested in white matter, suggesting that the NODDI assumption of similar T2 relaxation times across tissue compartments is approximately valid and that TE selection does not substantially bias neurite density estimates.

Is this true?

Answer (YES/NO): NO